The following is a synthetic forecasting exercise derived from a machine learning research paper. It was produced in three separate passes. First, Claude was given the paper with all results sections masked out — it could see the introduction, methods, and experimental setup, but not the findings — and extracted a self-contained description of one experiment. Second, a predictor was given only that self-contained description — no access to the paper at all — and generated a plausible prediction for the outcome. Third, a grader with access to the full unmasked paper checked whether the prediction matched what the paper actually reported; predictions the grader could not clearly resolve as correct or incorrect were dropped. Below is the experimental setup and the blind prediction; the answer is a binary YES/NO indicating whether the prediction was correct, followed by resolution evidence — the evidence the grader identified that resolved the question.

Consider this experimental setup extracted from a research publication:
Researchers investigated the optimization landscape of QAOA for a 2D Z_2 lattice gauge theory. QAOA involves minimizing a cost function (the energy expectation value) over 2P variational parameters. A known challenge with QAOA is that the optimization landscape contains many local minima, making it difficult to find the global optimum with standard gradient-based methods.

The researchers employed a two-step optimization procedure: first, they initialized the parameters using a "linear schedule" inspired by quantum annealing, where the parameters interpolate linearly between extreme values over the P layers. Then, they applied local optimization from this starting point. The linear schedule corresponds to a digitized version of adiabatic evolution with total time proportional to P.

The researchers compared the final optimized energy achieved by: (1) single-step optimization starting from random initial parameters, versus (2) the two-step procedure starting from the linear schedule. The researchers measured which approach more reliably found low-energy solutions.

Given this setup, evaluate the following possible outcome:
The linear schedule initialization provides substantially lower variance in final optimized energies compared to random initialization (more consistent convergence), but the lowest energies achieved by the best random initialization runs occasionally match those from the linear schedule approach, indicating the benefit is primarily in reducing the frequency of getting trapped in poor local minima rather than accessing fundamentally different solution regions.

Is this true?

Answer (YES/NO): YES